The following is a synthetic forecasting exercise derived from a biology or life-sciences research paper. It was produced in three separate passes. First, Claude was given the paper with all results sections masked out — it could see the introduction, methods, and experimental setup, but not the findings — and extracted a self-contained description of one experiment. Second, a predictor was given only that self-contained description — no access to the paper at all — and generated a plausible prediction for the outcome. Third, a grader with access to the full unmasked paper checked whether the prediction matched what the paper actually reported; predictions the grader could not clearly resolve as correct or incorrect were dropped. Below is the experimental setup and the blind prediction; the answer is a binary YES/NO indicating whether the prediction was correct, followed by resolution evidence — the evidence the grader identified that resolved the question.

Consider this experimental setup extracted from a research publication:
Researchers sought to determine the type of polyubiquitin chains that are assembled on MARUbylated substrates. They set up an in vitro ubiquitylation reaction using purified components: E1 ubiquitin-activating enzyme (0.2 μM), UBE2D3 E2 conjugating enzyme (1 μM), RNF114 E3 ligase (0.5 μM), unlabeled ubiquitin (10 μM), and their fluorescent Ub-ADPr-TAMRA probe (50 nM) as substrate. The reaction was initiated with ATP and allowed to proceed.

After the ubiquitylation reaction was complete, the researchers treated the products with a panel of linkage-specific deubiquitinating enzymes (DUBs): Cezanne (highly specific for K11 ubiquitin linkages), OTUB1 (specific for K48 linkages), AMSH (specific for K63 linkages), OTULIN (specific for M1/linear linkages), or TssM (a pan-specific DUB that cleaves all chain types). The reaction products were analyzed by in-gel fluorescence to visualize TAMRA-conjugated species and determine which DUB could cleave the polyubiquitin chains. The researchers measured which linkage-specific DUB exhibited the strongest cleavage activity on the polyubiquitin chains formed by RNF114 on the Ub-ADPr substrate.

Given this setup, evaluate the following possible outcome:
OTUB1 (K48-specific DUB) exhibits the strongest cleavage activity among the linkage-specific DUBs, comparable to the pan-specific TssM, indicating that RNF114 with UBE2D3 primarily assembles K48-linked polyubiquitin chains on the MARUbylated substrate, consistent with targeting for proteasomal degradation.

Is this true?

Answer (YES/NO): NO